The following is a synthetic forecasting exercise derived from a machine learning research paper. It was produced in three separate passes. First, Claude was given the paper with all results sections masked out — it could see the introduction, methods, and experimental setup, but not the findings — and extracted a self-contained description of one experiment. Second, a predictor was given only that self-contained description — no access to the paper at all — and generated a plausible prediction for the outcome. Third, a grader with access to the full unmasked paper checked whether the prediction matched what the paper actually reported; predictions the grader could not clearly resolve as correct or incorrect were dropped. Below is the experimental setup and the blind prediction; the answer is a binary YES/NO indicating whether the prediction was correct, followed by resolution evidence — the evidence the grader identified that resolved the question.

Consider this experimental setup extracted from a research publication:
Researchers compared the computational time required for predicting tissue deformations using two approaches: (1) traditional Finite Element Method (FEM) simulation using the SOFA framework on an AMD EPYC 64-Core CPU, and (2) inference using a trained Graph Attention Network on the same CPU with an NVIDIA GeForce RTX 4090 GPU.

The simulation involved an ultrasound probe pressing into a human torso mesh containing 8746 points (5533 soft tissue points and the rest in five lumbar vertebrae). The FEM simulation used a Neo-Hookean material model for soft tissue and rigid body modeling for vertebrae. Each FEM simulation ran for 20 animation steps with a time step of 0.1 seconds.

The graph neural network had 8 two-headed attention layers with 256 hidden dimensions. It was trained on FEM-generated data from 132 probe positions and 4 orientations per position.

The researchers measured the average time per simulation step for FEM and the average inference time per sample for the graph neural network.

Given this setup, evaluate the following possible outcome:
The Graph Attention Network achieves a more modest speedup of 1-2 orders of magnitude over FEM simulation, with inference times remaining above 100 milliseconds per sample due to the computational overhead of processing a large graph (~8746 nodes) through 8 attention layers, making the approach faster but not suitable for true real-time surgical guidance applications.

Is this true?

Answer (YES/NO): NO